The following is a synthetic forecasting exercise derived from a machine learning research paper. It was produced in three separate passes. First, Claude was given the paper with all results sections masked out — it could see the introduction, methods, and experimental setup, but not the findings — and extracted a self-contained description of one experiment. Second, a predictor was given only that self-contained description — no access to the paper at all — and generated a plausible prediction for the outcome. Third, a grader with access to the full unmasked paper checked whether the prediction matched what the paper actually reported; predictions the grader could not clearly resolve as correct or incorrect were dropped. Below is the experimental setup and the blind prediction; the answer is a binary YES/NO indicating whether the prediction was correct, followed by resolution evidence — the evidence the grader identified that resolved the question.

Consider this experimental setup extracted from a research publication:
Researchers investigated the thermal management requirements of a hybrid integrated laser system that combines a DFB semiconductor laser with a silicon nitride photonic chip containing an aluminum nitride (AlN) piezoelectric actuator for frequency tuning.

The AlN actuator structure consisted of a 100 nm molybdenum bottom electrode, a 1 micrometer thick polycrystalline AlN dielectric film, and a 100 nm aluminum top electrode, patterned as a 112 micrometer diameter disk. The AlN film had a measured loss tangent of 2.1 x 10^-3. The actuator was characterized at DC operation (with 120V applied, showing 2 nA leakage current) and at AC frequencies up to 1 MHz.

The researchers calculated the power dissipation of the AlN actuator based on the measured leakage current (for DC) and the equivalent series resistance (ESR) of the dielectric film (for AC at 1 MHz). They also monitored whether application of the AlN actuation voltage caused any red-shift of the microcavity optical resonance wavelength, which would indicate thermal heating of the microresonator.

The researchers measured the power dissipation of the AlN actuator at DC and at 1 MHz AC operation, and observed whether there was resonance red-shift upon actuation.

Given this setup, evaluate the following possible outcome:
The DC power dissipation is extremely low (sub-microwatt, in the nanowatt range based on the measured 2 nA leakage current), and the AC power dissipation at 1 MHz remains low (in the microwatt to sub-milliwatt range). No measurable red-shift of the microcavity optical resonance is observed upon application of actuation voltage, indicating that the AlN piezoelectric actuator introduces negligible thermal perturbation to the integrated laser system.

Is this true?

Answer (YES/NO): YES